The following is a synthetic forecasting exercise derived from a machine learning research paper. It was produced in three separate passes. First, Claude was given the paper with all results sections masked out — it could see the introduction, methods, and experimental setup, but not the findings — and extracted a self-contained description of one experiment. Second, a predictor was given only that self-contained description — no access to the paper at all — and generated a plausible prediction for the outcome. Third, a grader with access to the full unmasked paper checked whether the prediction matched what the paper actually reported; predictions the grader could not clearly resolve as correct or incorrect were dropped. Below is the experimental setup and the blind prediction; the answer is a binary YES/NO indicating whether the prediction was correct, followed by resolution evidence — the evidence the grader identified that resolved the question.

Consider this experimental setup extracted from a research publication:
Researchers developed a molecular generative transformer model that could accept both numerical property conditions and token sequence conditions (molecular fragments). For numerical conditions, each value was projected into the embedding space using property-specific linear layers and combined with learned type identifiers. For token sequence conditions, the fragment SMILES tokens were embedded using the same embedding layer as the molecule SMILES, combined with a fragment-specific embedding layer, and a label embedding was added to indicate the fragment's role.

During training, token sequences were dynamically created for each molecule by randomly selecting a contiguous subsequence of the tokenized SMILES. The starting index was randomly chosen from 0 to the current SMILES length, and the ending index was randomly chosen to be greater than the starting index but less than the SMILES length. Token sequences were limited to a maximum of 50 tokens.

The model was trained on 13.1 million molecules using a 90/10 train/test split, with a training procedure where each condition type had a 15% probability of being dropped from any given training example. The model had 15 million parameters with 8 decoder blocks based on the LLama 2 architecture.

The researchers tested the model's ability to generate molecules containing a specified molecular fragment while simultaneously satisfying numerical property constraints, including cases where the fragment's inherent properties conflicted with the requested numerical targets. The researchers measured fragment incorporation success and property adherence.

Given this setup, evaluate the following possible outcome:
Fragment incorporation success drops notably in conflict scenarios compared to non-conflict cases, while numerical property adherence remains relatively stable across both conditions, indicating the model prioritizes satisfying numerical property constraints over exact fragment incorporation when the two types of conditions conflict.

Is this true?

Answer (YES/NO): NO